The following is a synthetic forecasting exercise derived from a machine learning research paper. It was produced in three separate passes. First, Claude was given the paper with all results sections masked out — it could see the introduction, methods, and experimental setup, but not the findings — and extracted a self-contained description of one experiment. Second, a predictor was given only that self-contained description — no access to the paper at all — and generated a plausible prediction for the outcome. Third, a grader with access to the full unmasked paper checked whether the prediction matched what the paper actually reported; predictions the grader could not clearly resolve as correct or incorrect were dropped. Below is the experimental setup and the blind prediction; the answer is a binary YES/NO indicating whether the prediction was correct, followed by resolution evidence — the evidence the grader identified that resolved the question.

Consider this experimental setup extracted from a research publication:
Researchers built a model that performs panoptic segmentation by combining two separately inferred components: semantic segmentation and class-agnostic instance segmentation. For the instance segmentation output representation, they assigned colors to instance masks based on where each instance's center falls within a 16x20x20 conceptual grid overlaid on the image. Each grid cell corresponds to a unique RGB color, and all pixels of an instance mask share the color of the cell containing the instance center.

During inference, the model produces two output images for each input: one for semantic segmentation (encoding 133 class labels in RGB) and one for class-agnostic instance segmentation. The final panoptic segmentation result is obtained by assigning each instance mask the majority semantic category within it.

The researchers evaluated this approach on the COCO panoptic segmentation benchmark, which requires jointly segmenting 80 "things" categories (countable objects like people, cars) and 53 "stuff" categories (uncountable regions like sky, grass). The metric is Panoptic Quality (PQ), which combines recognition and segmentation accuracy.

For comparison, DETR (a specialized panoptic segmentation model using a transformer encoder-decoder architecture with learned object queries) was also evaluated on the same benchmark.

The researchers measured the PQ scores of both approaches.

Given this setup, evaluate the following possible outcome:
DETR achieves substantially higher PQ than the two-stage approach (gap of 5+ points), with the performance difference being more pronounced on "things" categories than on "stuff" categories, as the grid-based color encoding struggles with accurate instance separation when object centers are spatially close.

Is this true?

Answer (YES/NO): NO